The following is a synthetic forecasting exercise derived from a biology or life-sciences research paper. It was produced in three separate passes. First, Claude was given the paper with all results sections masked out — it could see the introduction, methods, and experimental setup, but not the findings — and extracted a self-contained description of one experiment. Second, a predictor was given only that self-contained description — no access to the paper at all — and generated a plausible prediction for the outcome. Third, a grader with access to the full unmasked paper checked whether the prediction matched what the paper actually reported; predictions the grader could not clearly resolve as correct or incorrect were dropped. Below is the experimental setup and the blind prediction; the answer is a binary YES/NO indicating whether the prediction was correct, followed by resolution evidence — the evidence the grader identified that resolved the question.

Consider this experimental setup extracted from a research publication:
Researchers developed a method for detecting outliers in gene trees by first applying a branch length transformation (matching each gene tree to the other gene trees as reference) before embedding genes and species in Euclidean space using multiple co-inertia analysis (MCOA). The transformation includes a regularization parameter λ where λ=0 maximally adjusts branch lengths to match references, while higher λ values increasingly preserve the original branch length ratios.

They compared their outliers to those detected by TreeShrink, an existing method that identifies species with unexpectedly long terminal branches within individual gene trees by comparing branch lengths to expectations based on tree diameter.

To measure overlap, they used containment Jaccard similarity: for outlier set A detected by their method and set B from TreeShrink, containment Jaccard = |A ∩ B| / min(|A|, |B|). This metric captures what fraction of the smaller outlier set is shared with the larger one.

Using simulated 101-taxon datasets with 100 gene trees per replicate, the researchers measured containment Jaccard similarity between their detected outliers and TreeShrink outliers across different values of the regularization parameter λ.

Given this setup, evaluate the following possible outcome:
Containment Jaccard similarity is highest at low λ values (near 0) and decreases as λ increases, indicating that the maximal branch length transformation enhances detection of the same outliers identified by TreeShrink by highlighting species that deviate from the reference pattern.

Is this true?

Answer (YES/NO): NO